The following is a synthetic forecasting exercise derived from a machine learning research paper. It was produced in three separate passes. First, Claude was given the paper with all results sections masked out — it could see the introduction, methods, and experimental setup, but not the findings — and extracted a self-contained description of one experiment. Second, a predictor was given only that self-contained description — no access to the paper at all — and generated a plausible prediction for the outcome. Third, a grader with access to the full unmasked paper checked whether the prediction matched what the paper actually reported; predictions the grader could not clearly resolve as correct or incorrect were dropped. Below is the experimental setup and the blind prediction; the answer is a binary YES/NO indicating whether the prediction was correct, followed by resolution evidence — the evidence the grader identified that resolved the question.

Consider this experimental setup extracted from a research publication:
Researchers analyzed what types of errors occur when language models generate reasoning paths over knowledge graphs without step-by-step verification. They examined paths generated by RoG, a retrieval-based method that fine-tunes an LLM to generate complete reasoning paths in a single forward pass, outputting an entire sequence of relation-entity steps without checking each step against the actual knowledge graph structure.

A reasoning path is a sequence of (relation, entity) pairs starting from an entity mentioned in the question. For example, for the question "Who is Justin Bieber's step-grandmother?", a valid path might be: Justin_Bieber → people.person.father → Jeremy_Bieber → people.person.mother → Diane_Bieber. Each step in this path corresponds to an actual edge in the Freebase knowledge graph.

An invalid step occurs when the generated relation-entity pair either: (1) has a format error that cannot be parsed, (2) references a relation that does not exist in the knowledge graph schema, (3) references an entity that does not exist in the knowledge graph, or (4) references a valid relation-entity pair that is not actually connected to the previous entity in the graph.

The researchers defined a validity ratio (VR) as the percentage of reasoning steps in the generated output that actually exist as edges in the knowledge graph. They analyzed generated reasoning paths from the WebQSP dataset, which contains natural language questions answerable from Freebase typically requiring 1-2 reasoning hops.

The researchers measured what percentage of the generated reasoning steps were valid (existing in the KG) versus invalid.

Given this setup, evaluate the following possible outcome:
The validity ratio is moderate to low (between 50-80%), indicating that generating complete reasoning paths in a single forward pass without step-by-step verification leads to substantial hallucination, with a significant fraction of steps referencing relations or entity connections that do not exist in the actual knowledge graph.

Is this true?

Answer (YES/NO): YES